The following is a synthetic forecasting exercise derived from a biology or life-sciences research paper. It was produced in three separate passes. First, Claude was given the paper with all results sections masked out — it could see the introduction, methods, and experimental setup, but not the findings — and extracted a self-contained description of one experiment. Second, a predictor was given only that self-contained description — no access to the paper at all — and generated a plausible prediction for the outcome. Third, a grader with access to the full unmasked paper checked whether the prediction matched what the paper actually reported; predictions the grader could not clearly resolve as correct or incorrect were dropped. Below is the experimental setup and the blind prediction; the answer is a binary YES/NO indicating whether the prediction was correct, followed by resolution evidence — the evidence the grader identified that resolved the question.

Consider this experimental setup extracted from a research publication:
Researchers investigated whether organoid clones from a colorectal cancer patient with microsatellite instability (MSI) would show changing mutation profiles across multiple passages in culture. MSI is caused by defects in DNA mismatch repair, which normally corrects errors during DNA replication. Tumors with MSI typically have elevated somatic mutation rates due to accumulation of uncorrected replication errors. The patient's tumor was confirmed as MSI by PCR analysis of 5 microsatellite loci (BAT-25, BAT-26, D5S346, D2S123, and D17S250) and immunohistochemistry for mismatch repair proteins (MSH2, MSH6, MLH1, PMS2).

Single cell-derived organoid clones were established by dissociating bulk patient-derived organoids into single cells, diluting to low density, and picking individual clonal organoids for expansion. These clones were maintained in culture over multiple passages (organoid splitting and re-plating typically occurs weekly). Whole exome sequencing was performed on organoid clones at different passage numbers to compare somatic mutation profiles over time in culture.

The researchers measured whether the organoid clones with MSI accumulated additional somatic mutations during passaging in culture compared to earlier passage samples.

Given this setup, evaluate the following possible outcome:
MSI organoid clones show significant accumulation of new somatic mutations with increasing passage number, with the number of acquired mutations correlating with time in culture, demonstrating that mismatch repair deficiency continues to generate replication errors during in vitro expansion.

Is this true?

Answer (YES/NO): YES